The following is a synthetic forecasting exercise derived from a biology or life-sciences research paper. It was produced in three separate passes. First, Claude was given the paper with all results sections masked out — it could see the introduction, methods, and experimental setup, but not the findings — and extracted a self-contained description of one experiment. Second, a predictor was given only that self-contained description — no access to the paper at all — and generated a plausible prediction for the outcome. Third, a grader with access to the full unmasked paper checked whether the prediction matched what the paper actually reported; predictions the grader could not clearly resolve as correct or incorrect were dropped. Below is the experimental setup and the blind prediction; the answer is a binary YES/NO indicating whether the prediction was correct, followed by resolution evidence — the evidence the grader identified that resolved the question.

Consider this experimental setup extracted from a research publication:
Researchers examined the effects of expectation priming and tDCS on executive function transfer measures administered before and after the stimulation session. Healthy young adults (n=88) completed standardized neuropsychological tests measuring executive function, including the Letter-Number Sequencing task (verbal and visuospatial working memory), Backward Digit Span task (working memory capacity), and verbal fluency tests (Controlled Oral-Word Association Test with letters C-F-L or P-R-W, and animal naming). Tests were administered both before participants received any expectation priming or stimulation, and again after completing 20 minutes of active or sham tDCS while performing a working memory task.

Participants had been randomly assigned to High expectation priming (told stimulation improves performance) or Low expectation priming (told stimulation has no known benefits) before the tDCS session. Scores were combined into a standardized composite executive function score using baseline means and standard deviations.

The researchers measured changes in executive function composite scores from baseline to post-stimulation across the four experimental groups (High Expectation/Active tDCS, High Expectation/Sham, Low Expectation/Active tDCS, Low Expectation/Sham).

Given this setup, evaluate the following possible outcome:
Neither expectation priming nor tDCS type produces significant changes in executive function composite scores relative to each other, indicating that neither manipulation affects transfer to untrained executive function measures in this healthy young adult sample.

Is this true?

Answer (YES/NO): NO